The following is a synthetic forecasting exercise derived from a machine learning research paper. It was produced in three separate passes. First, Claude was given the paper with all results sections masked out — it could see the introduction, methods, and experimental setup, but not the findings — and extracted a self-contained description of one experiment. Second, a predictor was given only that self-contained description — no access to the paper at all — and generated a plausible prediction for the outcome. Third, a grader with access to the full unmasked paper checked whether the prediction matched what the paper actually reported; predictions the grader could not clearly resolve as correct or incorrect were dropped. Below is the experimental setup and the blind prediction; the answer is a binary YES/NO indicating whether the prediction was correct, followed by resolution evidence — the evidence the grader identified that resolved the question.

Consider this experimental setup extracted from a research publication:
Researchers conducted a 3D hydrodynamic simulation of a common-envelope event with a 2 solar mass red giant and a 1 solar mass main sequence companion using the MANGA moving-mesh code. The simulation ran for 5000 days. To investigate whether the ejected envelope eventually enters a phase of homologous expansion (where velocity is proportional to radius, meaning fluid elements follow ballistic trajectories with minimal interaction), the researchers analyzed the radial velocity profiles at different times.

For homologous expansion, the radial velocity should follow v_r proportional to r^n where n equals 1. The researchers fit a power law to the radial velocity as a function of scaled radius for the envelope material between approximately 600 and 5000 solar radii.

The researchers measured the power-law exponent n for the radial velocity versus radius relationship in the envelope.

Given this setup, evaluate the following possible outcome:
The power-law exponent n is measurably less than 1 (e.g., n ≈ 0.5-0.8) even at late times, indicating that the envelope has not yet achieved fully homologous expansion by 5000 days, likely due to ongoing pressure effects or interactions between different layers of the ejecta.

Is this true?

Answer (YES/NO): NO